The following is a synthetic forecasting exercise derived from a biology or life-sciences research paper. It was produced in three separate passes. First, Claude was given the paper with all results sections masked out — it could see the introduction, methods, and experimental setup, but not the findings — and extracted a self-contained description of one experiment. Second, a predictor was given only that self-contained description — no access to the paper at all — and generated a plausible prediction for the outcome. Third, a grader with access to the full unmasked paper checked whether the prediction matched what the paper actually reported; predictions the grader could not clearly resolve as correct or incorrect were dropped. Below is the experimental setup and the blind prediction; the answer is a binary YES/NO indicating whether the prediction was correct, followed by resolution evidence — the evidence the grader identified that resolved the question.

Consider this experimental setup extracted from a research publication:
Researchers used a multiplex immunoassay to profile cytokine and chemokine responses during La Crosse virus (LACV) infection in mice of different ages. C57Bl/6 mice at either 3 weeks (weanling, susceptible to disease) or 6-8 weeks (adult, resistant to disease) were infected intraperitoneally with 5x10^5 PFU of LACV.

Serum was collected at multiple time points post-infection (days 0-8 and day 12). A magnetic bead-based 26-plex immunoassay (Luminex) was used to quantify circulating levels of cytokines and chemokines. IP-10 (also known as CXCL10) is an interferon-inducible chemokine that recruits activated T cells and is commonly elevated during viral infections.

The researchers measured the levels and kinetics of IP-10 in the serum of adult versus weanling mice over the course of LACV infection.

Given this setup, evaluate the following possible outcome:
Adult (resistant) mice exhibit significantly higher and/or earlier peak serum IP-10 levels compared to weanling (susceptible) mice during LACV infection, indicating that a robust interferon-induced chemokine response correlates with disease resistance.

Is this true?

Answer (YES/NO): NO